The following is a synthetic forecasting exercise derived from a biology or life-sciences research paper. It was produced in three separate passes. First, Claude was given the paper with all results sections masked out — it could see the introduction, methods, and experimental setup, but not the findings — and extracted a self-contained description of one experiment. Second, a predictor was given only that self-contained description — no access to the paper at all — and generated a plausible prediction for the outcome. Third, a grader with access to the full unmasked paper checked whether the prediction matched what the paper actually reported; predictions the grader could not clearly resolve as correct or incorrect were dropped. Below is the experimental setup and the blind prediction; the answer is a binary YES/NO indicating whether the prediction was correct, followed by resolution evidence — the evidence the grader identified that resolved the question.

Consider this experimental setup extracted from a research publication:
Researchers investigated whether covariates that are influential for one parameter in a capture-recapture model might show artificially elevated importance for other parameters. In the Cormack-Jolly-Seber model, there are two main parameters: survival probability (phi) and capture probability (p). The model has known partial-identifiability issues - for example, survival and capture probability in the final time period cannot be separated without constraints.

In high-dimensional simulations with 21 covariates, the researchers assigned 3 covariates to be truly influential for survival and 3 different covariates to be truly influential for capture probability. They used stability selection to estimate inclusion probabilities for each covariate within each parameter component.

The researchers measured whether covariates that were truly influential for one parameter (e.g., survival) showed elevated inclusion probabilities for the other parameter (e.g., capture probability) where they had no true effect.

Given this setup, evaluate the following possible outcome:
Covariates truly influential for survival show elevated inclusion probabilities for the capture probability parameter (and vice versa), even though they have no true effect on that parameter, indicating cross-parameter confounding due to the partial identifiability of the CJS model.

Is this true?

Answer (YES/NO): YES